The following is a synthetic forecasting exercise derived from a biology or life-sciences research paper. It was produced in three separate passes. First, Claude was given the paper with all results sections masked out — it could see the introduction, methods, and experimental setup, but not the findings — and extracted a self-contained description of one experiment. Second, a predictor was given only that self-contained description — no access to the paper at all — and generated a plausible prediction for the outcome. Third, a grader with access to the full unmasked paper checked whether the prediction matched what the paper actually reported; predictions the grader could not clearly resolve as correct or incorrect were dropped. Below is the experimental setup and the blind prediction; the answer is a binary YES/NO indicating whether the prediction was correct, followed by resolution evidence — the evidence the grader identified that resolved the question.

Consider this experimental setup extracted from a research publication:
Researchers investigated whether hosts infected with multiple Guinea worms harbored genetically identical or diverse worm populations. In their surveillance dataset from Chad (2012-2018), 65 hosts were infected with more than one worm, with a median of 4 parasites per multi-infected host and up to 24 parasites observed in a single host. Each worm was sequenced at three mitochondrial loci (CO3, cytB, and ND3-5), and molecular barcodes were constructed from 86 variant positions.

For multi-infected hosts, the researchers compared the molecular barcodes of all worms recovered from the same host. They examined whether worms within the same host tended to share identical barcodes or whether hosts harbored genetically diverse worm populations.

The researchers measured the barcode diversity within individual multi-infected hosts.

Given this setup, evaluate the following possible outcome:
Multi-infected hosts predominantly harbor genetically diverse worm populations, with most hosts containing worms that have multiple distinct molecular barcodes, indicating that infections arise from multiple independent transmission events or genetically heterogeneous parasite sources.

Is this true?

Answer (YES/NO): YES